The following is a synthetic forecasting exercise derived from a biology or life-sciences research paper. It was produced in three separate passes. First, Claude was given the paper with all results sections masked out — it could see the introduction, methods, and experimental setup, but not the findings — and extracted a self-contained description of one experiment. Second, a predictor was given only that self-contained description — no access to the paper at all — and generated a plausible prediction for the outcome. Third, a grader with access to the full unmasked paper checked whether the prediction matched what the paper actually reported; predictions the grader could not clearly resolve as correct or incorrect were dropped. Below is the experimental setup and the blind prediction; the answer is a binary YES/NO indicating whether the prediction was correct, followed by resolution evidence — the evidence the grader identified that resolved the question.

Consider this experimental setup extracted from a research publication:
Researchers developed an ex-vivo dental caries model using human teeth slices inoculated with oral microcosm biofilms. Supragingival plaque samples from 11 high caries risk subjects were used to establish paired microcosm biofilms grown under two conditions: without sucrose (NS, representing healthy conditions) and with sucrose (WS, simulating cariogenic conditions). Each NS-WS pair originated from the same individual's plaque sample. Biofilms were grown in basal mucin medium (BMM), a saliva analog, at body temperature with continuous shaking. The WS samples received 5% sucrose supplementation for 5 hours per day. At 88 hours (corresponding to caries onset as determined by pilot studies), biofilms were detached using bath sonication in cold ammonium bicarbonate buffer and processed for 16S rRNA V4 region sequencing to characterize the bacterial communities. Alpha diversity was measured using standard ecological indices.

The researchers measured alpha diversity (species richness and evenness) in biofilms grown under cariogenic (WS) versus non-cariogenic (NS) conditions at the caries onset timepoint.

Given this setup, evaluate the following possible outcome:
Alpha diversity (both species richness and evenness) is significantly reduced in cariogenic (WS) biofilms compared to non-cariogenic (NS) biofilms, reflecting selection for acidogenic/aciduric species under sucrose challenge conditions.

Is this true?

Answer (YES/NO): NO